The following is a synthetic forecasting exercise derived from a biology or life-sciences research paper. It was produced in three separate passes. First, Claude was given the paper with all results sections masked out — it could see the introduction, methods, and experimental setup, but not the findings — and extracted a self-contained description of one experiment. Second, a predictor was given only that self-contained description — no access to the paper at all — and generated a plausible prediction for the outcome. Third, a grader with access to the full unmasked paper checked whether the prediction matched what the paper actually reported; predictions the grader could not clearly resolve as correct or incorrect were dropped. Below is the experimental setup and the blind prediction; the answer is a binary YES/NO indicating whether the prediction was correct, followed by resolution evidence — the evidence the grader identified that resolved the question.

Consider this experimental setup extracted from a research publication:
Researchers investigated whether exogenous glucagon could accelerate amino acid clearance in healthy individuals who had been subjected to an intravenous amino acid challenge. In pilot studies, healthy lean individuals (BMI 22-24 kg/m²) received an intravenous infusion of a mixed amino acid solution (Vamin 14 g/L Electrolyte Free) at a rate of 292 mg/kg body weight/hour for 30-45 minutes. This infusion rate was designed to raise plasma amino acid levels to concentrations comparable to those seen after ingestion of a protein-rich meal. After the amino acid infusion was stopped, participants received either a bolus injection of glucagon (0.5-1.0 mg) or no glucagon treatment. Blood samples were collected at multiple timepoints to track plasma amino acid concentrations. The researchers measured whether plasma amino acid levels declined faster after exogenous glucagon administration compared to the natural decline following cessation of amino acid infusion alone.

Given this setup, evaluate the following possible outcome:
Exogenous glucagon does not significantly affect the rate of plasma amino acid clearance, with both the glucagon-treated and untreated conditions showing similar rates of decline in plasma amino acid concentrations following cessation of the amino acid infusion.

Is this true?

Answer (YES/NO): NO